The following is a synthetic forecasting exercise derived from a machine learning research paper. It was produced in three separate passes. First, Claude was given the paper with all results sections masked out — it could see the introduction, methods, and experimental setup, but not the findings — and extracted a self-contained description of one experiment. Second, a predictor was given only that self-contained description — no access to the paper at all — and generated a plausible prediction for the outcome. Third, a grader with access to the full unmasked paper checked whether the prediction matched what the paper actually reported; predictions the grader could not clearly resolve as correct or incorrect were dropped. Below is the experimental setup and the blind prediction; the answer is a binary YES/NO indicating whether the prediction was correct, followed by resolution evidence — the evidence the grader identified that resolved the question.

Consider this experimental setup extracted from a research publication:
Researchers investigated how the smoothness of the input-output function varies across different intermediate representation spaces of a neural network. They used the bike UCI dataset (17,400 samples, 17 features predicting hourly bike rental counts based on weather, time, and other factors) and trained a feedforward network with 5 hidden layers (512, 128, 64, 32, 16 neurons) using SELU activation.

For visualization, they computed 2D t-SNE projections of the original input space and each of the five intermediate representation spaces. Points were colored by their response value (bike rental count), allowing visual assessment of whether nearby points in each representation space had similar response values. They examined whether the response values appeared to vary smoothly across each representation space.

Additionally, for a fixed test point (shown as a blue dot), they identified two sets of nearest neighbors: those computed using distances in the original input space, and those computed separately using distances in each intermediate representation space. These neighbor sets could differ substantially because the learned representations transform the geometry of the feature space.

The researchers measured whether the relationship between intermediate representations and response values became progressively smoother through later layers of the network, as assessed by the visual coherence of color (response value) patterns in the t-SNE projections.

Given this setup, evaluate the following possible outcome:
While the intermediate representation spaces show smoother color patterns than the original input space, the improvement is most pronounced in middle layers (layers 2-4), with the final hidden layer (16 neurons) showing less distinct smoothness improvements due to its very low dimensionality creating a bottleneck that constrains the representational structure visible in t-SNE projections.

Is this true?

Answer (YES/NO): NO